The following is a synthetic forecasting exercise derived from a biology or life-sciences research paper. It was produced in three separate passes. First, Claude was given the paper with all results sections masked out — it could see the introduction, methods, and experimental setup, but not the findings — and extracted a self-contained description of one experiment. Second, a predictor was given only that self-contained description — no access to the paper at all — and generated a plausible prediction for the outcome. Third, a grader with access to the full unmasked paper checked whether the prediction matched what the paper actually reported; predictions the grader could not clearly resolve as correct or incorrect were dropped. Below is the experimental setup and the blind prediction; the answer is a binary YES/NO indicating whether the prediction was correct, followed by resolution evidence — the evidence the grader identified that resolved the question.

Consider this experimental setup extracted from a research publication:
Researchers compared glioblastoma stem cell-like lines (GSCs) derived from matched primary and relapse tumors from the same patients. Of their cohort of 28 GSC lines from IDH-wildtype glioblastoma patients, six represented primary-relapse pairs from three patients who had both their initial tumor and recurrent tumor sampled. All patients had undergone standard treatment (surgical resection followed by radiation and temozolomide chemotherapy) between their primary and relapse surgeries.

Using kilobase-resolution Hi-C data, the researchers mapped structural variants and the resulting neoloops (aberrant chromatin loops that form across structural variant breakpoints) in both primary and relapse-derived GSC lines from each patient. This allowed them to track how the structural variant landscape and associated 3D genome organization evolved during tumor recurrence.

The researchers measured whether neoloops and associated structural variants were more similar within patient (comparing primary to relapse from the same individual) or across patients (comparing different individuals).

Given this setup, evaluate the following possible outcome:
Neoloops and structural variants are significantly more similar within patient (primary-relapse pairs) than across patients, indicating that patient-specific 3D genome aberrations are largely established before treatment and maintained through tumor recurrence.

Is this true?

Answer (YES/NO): NO